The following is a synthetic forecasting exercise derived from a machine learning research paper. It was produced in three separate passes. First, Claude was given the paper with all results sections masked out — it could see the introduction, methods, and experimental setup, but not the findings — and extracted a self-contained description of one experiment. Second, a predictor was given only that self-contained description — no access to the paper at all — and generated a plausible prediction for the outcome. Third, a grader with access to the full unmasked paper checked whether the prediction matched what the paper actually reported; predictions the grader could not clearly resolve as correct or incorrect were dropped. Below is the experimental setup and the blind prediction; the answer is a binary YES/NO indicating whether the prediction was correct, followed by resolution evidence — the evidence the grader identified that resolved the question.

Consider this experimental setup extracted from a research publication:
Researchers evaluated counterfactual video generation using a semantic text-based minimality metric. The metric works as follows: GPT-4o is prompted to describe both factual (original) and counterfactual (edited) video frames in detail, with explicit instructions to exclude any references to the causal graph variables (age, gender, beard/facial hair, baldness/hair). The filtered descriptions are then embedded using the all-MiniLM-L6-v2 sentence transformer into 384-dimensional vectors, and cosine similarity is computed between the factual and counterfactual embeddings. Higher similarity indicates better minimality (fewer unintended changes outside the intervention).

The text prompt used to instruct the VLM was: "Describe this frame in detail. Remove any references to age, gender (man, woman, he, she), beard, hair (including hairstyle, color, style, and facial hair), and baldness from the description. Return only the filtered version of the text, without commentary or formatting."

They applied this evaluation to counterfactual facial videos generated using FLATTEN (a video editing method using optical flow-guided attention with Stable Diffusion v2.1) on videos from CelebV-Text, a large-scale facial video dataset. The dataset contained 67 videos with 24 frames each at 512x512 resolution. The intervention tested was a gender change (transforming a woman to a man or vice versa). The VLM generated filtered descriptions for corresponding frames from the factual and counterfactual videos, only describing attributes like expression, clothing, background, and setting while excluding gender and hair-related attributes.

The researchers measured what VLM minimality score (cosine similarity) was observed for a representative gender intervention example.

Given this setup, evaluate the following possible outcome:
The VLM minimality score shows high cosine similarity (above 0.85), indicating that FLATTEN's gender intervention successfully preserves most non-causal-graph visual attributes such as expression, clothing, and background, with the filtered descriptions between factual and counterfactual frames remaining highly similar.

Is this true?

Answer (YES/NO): YES